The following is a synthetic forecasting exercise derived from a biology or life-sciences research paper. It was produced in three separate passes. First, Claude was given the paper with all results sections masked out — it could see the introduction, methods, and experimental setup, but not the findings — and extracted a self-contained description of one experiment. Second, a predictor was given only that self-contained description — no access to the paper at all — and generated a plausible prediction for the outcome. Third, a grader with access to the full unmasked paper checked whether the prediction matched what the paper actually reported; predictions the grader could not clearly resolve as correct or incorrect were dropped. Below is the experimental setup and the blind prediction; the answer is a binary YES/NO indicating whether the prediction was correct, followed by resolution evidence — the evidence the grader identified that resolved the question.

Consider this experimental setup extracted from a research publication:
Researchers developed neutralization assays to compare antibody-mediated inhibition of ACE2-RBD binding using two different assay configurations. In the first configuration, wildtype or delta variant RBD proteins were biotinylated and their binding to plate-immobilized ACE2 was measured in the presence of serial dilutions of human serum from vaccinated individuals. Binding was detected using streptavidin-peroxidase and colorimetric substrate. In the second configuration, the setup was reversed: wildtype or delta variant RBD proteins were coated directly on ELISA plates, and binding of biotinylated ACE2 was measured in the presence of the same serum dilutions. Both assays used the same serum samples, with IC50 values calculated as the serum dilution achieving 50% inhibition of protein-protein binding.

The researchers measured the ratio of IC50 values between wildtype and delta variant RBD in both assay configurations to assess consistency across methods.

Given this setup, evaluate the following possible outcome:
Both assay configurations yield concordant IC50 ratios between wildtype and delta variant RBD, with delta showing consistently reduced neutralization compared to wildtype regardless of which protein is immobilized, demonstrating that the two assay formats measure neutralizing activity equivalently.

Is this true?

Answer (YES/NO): YES